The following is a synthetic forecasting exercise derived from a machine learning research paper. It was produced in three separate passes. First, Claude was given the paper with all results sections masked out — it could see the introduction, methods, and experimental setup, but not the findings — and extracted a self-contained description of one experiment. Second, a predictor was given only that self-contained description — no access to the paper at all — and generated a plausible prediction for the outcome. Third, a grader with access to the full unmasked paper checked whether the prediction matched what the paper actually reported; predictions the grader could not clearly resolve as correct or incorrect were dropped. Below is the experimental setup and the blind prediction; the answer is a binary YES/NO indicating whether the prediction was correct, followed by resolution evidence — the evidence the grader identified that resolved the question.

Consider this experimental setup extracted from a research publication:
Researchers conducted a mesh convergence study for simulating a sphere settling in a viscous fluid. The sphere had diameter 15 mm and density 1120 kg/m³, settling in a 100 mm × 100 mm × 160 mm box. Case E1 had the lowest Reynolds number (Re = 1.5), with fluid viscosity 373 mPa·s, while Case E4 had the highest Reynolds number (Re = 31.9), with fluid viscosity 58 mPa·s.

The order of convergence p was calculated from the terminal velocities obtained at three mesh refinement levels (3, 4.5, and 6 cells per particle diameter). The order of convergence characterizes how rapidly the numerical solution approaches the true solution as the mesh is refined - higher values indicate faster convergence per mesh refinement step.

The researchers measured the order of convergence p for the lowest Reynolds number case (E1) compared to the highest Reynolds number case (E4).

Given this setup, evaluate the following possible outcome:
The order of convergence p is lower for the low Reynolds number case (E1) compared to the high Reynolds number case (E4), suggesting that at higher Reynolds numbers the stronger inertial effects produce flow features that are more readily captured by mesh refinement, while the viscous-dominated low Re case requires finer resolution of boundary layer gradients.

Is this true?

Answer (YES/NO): NO